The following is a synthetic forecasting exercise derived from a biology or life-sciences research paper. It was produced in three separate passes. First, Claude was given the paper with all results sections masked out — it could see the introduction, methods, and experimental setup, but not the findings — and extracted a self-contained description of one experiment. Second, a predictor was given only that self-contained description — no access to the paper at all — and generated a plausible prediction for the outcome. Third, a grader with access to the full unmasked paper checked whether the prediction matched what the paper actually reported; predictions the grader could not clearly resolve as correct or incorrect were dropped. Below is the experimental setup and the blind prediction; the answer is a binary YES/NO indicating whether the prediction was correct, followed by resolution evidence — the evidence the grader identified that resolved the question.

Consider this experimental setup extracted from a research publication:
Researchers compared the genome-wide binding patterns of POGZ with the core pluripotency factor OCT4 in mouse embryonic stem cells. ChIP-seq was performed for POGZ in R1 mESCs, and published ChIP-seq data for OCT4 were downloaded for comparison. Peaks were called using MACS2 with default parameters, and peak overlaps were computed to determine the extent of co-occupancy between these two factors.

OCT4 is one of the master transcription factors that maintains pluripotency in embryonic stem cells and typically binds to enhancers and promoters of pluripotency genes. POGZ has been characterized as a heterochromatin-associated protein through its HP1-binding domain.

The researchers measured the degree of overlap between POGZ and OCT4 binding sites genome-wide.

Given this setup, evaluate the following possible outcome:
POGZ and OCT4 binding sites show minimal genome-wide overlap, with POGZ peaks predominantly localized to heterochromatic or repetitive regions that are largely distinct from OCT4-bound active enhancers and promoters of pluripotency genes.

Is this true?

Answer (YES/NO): NO